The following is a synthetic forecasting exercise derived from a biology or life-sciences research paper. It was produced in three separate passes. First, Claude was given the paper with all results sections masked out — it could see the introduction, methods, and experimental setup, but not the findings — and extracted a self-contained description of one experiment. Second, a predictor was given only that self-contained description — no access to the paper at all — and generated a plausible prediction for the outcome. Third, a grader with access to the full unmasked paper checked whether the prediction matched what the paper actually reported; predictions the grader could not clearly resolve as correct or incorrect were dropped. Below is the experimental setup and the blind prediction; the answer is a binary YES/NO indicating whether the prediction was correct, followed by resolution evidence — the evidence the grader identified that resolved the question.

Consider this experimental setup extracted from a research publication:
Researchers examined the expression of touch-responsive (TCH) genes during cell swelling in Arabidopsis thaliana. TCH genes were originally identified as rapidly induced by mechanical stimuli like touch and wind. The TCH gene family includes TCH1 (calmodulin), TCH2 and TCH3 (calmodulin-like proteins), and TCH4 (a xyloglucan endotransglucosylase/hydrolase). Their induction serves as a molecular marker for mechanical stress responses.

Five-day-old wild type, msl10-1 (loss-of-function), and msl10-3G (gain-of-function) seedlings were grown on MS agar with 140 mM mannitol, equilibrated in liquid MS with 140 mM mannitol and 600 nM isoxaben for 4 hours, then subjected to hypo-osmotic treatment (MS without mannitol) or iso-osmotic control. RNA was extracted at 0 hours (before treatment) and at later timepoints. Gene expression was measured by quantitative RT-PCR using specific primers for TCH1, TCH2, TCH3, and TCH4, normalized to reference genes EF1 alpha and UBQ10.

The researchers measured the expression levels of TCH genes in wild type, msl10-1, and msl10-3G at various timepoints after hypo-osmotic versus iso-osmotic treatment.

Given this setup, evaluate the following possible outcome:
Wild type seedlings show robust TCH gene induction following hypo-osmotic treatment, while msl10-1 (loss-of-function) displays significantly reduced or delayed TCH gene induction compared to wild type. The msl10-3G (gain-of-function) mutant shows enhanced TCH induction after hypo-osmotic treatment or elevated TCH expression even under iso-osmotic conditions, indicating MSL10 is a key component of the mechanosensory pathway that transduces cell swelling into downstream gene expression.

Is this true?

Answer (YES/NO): YES